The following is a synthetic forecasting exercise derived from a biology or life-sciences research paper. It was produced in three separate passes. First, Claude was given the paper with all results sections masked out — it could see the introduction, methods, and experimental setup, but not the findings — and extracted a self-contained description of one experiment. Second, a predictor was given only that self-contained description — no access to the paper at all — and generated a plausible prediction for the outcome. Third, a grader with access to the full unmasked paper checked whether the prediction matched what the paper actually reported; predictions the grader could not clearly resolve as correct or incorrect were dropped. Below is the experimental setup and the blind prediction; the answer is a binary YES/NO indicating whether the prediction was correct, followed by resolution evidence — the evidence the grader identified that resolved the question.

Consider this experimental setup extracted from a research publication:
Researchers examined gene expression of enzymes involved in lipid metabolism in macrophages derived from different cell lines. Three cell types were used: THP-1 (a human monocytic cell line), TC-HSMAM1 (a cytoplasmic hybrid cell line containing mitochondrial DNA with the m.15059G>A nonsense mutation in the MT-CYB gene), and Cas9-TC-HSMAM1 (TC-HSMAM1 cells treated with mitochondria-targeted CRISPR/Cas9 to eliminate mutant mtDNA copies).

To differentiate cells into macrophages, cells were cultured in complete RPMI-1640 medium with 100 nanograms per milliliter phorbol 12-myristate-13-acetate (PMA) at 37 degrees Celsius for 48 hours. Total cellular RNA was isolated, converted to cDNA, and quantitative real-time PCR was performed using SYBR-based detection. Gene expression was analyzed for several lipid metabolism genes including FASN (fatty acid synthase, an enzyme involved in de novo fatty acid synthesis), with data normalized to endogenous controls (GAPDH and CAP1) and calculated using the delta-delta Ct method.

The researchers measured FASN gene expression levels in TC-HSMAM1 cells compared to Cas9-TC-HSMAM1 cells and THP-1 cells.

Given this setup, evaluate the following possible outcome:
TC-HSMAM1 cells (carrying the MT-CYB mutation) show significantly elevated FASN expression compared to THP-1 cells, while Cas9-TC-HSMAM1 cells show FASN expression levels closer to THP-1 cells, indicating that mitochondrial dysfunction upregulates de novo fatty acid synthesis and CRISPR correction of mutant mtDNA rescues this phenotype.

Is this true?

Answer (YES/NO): NO